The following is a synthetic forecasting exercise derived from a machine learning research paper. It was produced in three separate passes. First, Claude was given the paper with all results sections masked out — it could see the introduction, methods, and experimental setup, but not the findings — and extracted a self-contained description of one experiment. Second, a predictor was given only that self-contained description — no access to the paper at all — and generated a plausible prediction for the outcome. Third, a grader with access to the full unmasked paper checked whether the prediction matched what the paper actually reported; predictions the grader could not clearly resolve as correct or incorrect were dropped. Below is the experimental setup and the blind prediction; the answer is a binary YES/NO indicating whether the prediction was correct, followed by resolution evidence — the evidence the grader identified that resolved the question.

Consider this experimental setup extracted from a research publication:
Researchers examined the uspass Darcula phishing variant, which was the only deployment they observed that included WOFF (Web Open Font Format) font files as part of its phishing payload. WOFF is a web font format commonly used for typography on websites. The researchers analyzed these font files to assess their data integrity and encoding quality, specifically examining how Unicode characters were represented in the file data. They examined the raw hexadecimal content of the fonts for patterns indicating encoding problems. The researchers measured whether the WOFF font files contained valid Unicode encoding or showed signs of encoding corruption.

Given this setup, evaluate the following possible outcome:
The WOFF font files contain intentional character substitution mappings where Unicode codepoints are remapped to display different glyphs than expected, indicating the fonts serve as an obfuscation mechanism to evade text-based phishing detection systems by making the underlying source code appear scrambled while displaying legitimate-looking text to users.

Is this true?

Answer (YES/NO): NO